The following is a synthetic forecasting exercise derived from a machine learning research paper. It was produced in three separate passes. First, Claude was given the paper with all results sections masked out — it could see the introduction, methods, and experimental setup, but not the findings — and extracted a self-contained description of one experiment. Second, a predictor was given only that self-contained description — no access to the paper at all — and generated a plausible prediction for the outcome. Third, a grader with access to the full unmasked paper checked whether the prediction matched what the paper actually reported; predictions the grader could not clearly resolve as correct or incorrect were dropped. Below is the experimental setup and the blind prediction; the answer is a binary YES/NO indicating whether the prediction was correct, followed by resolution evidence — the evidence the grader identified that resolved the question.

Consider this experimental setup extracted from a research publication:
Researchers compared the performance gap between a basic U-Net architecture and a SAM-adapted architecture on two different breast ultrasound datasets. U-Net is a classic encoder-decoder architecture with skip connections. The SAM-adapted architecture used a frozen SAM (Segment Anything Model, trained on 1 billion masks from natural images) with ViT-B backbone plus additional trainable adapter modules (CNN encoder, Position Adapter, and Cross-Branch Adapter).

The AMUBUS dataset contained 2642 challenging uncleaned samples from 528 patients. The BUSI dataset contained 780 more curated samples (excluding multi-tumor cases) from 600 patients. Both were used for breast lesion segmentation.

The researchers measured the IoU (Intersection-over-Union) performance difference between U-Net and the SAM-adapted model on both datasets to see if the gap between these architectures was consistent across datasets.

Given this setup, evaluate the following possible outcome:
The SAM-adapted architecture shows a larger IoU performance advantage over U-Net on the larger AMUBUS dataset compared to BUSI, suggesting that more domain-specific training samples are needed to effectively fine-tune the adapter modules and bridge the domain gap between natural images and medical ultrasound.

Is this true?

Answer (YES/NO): NO